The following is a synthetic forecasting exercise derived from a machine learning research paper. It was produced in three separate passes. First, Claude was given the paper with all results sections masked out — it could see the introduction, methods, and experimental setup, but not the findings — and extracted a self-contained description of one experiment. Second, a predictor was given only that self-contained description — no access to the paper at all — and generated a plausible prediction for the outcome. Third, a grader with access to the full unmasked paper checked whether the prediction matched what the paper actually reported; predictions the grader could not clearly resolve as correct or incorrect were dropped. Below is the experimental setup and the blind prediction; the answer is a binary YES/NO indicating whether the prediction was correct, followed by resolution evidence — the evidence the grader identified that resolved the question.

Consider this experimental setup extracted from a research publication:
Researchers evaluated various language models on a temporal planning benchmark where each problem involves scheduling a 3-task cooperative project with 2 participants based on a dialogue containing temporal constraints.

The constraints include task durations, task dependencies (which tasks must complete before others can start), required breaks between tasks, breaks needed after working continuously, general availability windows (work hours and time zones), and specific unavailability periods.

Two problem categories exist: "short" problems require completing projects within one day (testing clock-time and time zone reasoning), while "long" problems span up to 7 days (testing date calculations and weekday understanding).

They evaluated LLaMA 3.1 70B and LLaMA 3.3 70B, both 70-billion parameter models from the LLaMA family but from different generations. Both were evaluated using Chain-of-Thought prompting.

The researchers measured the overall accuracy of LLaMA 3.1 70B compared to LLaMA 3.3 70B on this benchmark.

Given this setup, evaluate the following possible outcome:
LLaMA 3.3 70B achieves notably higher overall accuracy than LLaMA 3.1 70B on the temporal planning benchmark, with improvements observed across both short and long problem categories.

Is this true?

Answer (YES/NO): YES